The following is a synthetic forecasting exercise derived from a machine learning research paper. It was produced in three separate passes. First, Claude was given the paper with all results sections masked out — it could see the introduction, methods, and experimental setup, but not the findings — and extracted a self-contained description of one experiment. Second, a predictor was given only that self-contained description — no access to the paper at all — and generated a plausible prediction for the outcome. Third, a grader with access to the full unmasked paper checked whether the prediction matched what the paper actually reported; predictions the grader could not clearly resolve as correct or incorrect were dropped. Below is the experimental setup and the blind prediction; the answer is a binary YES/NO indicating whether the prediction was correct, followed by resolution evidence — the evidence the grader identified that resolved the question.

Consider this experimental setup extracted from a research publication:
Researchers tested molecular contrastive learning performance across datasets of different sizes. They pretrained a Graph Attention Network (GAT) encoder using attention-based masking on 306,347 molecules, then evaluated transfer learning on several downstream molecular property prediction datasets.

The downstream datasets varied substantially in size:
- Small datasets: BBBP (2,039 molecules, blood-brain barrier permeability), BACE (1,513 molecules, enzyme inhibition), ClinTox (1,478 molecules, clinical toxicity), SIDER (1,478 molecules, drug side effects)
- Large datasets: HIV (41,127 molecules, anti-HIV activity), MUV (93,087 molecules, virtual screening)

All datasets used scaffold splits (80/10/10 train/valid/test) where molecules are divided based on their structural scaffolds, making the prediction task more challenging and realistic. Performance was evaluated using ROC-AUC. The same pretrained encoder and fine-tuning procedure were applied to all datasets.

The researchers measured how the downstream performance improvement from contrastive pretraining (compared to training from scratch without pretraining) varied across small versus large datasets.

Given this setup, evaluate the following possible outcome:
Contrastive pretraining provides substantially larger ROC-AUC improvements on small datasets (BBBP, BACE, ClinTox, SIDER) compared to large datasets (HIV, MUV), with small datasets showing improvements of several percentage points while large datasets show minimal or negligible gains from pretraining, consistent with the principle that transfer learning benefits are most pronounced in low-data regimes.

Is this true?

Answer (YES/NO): NO